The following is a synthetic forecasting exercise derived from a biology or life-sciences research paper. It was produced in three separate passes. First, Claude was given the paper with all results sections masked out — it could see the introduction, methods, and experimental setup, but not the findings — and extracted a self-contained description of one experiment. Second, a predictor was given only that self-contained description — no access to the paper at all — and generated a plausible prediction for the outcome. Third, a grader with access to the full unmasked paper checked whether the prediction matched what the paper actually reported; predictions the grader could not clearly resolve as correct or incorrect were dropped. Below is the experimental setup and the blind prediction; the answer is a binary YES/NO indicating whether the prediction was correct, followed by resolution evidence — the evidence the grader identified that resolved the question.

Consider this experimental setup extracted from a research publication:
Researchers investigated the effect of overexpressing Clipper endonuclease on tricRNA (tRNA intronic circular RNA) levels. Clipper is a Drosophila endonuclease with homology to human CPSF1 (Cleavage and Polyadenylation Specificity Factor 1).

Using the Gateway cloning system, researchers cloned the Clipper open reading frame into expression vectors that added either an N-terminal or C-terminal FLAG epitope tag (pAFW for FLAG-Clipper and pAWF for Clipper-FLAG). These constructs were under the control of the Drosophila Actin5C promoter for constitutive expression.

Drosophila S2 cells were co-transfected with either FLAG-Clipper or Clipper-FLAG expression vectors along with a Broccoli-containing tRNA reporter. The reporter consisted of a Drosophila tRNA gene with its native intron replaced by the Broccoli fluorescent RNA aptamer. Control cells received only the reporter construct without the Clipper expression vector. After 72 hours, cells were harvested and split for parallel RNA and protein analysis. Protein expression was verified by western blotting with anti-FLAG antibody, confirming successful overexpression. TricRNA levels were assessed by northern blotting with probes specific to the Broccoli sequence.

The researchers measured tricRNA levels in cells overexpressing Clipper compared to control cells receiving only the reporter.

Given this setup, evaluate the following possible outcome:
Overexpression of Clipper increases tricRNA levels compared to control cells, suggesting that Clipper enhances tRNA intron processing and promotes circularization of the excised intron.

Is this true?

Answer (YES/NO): NO